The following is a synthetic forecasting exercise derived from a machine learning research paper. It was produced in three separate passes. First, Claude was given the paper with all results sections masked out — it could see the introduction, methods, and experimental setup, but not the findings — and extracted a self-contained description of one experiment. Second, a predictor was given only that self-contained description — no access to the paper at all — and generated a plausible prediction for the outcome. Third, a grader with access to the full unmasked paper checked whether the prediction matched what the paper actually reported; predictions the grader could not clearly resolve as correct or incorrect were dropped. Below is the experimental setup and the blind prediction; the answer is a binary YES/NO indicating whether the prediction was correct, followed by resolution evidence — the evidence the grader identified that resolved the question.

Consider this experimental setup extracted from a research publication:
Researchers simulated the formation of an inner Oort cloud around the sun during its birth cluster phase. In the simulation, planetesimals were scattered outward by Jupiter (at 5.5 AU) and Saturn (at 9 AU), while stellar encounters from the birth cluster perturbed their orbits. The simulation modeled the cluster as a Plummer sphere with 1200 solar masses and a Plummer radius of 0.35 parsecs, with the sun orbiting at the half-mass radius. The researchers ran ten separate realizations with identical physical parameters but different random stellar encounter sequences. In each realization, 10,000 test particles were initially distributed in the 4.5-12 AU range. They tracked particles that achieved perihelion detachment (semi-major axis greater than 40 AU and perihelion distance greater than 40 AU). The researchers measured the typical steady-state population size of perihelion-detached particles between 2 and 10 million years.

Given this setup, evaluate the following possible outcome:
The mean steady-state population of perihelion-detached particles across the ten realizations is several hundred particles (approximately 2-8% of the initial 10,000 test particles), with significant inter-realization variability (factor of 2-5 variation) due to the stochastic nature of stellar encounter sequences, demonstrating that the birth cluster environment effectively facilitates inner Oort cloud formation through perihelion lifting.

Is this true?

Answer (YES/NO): NO